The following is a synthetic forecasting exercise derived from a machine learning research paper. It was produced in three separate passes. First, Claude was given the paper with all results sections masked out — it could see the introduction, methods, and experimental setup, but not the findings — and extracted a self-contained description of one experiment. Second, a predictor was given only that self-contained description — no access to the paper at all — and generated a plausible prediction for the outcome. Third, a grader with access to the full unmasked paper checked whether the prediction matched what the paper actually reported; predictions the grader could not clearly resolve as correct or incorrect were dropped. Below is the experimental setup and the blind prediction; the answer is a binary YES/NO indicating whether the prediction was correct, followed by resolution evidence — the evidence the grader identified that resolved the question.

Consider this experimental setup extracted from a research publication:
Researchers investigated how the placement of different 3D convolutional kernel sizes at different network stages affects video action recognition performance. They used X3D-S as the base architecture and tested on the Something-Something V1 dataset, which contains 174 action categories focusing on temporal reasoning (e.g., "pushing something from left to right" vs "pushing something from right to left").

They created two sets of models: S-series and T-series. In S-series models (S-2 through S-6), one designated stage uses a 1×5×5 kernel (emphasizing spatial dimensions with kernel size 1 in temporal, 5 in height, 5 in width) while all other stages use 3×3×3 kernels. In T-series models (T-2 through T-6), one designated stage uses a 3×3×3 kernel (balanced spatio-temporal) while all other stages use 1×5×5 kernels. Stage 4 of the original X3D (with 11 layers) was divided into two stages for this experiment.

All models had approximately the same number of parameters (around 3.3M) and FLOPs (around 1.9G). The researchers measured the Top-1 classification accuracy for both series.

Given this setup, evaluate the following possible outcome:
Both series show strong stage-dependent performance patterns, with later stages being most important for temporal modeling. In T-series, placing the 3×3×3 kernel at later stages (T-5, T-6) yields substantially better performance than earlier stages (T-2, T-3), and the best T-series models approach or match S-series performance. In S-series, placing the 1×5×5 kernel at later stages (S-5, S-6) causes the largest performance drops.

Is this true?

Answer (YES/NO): YES